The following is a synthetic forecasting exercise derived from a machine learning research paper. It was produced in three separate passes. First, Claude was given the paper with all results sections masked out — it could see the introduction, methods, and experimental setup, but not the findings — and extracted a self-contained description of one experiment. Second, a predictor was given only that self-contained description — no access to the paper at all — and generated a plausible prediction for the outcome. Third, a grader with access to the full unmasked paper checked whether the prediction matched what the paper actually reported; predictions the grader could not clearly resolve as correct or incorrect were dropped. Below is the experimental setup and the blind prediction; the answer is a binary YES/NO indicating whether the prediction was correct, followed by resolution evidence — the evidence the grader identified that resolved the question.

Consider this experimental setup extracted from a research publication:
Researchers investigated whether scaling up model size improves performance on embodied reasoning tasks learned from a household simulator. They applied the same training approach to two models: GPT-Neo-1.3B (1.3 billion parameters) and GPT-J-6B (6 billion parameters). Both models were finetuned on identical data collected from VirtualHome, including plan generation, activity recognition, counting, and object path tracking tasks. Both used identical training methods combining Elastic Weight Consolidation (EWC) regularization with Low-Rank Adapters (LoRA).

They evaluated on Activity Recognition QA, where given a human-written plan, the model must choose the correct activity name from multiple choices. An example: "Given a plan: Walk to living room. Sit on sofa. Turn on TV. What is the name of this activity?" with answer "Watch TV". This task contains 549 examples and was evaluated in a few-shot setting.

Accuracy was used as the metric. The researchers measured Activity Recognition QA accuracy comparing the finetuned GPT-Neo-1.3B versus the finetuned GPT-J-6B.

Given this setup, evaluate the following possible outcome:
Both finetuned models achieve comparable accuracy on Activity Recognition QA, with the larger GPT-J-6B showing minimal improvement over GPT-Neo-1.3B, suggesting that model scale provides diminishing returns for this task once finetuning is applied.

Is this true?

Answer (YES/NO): YES